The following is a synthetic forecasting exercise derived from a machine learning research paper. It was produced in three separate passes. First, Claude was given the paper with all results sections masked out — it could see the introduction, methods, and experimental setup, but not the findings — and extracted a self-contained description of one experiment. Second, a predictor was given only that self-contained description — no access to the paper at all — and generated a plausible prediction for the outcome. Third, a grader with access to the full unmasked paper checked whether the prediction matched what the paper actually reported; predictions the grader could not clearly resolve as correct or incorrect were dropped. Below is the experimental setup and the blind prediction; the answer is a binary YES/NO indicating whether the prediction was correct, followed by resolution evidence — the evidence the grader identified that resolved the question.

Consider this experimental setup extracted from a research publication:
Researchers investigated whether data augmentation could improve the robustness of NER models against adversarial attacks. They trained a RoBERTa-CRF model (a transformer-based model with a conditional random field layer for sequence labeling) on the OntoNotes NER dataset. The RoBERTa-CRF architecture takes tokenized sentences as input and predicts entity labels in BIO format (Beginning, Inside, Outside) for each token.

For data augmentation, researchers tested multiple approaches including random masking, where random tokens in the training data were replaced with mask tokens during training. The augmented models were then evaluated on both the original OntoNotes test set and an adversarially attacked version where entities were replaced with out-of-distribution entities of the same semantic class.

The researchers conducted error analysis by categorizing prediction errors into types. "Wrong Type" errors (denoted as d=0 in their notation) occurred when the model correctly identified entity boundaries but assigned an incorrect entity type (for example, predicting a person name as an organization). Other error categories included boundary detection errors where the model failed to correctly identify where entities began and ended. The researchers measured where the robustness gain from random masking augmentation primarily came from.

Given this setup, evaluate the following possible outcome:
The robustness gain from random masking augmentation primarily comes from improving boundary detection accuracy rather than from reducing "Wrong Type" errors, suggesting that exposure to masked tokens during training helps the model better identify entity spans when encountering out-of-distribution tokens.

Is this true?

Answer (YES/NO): NO